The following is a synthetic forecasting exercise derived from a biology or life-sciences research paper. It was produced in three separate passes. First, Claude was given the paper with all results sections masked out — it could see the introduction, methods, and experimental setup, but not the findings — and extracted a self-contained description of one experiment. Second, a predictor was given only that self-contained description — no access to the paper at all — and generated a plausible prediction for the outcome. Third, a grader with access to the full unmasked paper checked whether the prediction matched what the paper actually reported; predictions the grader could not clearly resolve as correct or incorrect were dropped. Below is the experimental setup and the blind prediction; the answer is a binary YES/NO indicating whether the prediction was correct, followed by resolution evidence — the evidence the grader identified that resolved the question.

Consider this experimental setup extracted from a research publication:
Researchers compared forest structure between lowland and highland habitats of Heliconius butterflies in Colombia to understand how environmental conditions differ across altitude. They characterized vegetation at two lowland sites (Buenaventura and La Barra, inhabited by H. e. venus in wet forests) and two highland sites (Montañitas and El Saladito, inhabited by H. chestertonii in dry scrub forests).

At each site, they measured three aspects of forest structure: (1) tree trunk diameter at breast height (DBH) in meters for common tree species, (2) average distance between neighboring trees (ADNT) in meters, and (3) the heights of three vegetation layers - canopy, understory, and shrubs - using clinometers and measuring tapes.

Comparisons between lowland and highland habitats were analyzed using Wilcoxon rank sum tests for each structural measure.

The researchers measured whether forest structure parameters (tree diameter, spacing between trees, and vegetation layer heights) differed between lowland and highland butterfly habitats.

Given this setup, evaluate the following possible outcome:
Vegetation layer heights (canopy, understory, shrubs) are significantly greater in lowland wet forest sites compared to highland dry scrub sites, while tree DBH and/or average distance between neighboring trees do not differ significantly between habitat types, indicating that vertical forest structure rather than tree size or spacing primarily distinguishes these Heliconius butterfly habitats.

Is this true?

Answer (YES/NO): NO